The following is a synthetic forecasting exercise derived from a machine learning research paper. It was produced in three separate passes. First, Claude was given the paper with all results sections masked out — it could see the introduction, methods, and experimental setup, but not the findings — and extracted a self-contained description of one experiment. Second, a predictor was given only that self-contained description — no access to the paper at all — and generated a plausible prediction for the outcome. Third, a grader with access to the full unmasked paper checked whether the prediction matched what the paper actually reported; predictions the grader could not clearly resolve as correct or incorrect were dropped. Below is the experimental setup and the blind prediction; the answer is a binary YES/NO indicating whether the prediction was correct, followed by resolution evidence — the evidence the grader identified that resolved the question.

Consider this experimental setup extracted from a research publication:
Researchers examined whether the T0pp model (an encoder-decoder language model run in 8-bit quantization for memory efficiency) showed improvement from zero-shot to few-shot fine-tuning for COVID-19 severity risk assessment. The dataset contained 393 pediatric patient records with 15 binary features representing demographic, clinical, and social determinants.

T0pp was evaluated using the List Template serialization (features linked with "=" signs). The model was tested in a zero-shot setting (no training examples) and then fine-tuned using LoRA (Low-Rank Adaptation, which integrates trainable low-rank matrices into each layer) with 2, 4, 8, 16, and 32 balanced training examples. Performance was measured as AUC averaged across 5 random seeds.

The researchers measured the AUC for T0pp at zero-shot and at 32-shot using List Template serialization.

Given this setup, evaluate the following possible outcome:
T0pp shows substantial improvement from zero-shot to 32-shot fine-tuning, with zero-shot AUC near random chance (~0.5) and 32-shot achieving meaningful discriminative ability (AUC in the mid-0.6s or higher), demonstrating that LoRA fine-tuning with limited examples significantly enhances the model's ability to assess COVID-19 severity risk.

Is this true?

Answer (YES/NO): NO